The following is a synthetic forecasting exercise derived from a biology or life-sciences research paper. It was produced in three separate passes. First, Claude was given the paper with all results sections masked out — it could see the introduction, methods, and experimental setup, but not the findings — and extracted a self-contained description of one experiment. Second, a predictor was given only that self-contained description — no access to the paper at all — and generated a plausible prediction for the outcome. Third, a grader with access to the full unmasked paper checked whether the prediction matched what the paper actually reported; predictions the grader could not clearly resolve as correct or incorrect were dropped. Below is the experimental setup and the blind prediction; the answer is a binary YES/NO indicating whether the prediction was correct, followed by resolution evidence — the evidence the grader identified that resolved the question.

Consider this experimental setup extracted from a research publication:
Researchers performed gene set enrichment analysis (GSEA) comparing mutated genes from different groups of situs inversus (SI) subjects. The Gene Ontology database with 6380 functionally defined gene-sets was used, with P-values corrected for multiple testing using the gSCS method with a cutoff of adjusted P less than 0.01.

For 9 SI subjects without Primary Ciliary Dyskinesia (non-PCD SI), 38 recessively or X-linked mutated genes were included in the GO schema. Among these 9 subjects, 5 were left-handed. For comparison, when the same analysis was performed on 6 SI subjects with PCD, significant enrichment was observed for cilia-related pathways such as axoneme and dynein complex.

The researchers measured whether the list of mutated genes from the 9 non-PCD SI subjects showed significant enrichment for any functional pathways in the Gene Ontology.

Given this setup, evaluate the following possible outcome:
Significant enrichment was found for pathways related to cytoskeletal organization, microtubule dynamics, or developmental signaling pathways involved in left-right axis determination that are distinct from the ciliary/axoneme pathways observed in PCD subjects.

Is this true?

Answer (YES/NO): NO